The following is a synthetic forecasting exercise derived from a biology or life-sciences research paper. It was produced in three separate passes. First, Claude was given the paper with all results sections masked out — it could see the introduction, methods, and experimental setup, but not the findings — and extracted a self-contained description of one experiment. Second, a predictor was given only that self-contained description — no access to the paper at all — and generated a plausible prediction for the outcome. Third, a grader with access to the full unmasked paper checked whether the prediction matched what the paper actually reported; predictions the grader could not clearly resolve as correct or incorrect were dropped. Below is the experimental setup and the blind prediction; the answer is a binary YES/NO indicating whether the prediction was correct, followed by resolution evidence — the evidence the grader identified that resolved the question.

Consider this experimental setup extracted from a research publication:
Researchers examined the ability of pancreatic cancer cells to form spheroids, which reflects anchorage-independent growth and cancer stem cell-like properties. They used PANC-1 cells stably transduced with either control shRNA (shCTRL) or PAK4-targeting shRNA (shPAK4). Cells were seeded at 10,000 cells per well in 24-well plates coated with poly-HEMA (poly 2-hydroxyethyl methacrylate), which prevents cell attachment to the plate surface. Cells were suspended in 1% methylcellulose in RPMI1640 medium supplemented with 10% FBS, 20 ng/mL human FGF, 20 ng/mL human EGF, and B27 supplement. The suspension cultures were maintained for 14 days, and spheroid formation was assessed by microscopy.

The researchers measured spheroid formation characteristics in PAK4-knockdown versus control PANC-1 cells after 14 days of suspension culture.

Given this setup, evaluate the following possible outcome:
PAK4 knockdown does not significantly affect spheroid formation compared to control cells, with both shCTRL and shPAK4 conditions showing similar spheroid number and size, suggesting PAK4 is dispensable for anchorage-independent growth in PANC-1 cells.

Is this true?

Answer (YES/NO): NO